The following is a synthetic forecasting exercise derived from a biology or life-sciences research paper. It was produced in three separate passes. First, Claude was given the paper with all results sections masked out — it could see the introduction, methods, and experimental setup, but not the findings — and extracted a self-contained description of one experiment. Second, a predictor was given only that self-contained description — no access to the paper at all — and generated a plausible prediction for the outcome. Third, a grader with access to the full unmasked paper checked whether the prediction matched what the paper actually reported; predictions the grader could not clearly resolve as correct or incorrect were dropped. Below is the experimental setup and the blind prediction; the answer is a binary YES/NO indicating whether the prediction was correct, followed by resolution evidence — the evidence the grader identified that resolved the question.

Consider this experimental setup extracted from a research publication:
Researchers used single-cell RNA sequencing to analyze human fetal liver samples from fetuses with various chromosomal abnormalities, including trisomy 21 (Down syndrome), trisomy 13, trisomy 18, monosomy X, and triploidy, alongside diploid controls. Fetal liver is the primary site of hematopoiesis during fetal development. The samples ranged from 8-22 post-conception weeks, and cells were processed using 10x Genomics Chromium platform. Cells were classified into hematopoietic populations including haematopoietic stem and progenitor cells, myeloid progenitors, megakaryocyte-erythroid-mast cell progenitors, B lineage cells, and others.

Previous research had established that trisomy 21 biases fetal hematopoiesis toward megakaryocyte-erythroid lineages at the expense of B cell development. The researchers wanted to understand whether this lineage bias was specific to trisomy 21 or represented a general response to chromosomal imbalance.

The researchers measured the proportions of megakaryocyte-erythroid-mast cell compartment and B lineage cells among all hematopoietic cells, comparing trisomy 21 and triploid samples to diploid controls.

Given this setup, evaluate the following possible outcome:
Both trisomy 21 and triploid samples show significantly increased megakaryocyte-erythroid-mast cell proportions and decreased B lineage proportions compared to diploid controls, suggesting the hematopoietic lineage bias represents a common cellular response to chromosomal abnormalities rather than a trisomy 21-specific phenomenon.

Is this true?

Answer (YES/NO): NO